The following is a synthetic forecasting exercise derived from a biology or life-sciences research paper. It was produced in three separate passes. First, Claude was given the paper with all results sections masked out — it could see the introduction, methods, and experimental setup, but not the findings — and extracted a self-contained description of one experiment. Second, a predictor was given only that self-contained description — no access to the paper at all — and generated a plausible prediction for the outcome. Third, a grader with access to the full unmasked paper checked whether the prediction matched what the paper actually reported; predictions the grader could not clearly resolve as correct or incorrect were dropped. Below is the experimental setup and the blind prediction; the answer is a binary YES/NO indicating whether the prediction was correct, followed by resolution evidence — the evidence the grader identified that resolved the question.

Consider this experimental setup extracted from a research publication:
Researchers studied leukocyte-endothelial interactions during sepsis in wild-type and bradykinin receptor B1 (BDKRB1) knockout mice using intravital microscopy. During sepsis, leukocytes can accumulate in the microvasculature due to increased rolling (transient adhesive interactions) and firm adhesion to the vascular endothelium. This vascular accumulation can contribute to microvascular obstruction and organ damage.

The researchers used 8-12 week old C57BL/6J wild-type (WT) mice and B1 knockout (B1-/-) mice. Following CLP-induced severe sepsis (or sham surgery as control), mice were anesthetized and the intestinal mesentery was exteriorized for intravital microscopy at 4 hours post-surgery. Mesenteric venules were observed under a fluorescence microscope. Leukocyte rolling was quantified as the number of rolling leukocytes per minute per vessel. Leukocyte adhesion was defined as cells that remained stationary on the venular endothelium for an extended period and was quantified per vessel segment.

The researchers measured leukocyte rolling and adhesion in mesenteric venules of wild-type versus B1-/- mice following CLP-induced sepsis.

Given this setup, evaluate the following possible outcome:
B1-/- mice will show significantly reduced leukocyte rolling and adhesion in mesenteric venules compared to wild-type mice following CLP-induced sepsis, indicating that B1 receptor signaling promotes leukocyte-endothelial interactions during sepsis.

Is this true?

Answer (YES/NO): NO